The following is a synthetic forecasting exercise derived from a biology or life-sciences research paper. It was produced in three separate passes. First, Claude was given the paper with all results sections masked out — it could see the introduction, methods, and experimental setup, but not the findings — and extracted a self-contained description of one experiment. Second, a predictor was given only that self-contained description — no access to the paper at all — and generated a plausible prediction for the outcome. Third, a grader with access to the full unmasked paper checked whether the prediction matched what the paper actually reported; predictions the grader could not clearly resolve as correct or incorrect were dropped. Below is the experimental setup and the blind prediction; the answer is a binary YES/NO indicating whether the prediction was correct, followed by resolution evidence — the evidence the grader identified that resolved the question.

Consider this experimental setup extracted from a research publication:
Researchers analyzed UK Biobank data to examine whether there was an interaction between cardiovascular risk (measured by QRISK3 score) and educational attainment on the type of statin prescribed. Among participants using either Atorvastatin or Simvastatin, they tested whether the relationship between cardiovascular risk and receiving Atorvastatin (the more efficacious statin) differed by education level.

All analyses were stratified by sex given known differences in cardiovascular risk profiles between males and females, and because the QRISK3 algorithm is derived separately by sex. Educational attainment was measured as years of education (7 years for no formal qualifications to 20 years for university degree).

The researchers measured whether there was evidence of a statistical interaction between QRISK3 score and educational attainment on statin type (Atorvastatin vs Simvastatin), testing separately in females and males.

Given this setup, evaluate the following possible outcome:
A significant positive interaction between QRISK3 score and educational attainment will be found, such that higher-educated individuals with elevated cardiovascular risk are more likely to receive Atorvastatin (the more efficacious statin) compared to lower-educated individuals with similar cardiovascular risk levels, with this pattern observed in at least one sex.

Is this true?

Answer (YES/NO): YES